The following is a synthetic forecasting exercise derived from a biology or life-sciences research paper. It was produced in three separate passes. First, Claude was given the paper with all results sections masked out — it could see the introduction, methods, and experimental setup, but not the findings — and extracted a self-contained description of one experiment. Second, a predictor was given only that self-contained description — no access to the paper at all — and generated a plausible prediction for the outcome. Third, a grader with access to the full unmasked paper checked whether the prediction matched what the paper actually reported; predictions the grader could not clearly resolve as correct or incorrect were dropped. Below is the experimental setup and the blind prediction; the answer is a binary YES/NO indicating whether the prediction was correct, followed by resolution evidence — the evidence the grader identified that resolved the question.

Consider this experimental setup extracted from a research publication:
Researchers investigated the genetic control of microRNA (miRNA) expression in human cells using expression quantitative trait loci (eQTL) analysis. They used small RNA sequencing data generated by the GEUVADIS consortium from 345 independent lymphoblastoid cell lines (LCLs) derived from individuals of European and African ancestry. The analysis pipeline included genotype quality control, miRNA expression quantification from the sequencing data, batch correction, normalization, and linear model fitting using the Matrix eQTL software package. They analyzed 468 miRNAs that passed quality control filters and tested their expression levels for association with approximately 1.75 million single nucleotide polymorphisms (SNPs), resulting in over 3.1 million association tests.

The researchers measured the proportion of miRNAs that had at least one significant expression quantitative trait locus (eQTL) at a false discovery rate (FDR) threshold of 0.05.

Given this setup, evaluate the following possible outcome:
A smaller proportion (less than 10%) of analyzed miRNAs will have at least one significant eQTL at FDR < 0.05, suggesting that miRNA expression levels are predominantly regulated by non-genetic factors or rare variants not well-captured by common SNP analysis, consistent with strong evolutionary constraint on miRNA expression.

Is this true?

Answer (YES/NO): NO